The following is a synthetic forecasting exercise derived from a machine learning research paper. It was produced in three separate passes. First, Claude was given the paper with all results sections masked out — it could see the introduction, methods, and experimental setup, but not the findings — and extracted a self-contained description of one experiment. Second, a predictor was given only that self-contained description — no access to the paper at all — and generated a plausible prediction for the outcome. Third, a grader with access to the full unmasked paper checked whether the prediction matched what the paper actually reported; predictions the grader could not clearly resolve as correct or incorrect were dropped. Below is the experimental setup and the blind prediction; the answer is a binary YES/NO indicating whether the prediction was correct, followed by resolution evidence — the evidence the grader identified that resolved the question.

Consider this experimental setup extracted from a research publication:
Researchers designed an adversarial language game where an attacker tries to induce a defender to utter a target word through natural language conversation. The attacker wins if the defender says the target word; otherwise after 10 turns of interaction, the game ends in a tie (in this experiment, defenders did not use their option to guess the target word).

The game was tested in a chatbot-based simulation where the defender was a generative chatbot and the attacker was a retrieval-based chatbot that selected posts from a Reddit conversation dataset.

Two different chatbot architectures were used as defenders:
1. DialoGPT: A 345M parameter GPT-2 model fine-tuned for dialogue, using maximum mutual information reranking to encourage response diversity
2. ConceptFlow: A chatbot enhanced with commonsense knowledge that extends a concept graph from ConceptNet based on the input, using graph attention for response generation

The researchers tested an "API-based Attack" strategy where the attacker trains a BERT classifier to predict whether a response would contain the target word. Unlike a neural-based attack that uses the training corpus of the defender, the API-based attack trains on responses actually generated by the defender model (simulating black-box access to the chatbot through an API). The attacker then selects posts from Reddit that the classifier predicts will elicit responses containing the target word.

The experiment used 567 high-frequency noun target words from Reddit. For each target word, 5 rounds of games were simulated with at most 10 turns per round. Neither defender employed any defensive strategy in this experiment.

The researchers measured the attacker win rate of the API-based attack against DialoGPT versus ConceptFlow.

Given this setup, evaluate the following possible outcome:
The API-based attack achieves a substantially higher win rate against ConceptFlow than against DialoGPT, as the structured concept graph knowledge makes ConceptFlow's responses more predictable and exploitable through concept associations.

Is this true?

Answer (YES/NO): YES